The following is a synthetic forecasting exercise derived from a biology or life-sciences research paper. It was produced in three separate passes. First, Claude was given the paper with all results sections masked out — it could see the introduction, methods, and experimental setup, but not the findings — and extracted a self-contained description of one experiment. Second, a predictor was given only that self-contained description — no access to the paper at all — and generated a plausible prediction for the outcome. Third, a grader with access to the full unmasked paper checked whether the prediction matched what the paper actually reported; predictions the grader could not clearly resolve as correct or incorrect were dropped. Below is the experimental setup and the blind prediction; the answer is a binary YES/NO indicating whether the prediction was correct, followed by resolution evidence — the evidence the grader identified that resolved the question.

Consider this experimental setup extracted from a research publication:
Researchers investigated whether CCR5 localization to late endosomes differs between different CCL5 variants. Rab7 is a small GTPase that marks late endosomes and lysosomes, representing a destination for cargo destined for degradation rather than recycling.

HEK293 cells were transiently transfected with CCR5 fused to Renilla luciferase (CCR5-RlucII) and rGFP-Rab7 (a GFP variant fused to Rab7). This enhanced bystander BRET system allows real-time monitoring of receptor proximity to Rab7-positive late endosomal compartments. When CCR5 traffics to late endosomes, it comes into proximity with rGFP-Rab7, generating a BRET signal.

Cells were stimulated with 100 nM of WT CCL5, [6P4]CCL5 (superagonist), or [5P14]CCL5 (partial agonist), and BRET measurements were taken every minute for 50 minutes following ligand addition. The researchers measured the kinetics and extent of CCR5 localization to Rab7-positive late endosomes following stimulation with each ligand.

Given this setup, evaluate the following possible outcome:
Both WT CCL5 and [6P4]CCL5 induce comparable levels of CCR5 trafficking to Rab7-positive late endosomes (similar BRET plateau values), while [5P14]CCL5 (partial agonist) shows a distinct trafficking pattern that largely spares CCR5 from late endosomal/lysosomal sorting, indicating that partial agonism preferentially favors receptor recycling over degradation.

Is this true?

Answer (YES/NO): NO